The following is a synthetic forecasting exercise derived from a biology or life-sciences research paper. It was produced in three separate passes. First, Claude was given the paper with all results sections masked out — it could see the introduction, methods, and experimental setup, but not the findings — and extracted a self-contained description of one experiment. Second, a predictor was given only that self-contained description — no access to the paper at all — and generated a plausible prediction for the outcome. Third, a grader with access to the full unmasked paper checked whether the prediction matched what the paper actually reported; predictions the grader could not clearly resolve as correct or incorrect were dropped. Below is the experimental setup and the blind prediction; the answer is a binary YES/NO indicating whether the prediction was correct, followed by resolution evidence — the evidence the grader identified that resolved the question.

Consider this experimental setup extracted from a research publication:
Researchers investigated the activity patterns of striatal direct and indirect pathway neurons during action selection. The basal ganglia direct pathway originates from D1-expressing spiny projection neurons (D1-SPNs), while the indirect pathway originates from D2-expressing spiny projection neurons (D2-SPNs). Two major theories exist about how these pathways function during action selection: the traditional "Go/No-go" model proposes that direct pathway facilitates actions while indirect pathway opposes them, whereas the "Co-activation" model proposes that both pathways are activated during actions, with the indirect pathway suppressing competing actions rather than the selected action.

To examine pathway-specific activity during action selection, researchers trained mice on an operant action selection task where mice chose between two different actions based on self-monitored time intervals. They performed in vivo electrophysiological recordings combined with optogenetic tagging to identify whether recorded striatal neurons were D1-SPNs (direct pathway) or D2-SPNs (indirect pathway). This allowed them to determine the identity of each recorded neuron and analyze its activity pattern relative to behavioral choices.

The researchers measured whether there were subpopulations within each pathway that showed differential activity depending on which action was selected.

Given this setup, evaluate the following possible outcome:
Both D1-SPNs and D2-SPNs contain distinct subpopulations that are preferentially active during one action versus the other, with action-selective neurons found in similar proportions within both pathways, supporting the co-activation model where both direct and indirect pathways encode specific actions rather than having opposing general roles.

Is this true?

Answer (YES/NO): NO